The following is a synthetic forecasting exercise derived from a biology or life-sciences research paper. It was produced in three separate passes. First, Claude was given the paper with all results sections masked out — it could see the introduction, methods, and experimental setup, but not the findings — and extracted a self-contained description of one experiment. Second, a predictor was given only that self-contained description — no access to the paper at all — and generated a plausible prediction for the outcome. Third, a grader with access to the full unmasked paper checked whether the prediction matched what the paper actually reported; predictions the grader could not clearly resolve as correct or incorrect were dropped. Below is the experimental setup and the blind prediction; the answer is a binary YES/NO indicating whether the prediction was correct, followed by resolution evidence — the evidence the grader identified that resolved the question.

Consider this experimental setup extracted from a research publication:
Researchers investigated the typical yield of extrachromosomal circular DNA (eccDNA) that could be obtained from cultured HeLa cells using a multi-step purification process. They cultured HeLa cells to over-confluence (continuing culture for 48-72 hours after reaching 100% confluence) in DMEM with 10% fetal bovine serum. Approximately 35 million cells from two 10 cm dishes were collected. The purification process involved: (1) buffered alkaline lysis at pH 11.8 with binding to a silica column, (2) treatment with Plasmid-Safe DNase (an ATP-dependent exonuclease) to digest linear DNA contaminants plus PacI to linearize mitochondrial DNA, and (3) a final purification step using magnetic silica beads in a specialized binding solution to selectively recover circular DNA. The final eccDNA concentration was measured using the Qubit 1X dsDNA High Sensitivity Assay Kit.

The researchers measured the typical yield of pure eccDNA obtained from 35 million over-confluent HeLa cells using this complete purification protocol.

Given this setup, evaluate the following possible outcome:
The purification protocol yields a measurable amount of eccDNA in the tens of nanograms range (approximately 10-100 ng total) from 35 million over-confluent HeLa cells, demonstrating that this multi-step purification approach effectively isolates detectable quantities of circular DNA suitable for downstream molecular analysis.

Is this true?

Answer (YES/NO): YES